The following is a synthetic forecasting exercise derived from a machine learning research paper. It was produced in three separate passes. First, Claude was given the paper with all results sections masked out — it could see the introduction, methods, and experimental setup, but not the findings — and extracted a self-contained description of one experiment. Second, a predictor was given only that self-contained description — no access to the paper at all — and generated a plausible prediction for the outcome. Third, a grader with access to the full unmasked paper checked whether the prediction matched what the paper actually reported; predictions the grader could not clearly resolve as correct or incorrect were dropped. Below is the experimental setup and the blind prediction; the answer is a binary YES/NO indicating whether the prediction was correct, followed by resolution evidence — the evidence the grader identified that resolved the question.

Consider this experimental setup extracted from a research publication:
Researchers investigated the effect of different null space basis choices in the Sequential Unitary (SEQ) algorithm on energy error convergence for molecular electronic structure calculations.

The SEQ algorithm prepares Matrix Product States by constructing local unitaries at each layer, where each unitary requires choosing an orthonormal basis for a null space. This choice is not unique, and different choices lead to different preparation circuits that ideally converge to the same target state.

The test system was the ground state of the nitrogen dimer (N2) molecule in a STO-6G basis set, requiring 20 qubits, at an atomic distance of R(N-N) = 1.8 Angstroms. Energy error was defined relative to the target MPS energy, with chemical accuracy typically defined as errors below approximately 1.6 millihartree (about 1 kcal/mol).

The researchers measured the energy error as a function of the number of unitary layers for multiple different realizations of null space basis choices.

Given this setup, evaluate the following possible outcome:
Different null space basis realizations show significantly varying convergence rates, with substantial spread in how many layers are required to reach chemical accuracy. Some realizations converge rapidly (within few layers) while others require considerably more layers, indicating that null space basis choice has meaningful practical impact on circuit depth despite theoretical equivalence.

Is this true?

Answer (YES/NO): NO